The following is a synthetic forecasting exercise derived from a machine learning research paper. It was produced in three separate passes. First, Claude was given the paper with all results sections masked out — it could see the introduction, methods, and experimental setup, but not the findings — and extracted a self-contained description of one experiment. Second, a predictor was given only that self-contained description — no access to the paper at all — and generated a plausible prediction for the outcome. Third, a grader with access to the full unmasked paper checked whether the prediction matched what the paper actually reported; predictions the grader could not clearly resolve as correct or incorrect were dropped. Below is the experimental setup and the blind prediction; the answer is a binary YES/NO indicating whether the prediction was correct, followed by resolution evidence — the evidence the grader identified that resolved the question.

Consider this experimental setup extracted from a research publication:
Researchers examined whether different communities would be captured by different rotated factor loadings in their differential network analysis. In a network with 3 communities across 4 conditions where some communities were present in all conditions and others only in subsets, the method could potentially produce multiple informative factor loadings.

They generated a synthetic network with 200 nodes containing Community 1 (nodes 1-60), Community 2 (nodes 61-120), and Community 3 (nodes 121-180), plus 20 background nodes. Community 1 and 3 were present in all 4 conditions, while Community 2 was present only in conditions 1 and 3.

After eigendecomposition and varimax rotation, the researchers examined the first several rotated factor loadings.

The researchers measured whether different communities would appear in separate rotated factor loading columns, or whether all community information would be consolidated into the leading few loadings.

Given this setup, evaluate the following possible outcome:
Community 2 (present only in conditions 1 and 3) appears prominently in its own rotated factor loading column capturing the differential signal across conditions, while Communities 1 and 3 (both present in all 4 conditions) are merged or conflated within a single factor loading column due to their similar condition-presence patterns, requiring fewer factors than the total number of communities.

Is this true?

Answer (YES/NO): NO